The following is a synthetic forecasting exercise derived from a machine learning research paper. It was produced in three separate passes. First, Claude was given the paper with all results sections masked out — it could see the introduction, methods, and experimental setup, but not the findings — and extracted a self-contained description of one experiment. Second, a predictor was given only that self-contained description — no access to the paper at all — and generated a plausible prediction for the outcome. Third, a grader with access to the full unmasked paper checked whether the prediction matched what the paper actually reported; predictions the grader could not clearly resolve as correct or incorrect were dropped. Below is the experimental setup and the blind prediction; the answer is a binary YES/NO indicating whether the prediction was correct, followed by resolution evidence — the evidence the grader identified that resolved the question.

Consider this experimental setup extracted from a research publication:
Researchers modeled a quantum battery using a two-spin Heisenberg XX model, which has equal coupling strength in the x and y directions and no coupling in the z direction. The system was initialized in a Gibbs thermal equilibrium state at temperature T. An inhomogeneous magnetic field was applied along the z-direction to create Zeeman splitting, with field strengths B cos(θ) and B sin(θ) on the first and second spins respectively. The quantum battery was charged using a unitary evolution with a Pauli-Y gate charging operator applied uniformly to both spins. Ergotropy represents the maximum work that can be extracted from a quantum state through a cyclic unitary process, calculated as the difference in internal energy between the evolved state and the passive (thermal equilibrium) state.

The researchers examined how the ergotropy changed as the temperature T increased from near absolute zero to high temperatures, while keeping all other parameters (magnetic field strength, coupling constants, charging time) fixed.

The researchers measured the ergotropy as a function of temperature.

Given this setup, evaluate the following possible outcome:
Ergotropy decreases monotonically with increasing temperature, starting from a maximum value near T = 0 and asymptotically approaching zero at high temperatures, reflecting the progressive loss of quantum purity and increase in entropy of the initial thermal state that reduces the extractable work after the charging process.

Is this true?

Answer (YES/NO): NO